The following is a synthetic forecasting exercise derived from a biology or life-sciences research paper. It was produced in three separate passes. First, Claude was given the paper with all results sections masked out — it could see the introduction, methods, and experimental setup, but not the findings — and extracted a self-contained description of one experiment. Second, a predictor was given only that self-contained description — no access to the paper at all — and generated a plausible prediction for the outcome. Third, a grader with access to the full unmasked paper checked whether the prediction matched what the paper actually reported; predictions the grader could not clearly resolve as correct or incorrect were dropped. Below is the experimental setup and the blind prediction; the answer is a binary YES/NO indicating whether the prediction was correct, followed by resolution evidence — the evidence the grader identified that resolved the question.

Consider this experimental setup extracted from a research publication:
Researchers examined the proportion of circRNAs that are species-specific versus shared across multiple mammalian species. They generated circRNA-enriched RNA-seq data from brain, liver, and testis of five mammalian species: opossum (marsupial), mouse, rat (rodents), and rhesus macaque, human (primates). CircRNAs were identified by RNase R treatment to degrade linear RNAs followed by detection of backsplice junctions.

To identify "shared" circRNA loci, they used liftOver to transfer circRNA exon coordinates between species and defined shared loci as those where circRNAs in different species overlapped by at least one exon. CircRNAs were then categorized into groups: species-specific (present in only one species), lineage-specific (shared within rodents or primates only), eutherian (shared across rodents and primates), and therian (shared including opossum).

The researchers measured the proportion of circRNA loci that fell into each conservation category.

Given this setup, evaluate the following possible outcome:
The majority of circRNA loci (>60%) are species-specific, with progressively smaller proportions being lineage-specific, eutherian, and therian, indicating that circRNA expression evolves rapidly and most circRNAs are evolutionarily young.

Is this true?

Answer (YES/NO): YES